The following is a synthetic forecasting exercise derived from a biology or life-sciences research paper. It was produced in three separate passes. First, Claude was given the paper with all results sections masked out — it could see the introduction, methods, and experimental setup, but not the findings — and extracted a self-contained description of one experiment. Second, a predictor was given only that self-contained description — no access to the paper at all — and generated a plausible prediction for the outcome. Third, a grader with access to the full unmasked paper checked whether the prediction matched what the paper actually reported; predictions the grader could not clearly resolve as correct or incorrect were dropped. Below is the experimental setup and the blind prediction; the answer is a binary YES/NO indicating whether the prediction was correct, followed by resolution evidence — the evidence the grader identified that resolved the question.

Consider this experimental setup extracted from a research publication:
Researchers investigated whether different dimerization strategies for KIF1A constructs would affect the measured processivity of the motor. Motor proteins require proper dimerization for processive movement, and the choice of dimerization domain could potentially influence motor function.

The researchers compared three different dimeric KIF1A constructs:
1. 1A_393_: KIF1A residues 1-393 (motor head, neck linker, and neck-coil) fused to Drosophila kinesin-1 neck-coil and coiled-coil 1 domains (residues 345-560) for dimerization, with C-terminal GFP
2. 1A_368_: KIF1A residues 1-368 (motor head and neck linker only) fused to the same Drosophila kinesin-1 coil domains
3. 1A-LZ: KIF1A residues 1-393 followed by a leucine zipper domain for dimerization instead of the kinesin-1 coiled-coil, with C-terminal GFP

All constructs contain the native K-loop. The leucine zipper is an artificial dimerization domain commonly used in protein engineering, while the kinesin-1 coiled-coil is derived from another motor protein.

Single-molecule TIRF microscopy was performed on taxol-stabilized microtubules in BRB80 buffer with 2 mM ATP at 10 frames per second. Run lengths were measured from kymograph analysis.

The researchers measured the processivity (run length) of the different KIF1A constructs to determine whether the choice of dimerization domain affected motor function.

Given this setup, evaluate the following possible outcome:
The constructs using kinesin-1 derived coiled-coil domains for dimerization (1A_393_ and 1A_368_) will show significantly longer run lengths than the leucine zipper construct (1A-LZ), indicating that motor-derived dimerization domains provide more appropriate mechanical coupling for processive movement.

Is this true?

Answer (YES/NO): NO